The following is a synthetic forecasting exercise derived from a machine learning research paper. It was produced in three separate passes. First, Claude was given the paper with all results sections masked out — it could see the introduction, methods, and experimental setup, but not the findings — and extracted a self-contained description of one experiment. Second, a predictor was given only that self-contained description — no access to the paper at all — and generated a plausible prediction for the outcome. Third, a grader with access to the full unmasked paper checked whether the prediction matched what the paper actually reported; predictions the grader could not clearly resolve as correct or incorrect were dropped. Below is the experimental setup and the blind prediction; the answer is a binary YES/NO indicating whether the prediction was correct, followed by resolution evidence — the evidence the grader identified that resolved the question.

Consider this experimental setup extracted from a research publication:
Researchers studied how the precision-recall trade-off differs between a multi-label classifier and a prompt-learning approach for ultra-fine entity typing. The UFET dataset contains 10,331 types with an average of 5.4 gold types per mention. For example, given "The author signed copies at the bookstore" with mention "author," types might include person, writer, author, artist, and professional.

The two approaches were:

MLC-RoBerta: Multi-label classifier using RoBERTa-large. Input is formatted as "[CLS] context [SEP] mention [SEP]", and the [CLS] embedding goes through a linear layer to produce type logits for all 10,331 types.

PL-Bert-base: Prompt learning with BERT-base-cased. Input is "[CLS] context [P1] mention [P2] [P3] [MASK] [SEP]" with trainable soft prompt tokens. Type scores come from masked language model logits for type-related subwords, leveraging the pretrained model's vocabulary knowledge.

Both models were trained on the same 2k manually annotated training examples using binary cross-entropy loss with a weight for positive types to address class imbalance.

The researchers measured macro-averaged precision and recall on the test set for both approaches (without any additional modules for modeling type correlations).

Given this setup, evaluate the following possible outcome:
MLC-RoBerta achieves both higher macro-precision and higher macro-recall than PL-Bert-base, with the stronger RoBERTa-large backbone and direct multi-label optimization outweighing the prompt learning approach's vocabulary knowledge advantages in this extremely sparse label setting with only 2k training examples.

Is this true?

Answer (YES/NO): NO